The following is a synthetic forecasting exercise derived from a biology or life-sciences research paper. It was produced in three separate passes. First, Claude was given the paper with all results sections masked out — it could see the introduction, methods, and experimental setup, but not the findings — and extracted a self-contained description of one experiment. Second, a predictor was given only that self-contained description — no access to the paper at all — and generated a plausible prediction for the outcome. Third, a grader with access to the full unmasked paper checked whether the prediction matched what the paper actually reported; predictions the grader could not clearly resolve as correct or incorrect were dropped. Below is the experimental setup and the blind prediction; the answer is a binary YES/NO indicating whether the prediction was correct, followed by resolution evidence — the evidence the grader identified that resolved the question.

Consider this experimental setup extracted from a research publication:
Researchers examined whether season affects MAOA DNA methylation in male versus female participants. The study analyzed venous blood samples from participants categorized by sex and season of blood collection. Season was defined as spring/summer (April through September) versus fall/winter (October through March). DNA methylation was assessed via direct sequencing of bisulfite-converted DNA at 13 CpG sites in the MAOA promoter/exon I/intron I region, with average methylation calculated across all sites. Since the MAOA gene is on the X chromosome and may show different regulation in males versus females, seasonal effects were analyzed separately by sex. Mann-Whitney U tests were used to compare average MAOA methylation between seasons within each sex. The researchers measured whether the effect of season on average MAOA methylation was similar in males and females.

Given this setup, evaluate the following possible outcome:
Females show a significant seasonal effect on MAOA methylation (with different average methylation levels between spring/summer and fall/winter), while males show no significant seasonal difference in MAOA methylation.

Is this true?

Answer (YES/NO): YES